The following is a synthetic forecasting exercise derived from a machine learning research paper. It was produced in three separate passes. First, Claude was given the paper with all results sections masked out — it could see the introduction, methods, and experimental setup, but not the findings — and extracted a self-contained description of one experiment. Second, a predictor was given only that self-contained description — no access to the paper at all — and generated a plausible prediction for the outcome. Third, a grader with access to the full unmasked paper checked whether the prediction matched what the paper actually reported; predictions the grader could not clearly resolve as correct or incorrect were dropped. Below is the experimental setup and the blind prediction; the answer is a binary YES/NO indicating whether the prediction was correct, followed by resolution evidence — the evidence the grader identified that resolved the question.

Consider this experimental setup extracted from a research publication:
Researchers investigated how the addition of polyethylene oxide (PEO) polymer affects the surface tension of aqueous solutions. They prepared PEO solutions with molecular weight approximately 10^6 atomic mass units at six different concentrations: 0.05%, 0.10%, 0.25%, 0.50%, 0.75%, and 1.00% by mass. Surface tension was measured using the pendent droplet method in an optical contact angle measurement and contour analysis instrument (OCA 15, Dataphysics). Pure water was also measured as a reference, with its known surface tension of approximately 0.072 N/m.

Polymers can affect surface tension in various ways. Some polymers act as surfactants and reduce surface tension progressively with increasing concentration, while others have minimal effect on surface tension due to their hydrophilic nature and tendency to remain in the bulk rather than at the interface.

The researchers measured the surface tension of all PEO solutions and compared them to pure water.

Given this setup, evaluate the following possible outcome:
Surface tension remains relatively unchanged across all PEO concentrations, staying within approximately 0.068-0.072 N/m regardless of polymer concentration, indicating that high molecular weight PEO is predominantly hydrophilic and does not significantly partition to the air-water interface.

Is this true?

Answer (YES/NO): NO